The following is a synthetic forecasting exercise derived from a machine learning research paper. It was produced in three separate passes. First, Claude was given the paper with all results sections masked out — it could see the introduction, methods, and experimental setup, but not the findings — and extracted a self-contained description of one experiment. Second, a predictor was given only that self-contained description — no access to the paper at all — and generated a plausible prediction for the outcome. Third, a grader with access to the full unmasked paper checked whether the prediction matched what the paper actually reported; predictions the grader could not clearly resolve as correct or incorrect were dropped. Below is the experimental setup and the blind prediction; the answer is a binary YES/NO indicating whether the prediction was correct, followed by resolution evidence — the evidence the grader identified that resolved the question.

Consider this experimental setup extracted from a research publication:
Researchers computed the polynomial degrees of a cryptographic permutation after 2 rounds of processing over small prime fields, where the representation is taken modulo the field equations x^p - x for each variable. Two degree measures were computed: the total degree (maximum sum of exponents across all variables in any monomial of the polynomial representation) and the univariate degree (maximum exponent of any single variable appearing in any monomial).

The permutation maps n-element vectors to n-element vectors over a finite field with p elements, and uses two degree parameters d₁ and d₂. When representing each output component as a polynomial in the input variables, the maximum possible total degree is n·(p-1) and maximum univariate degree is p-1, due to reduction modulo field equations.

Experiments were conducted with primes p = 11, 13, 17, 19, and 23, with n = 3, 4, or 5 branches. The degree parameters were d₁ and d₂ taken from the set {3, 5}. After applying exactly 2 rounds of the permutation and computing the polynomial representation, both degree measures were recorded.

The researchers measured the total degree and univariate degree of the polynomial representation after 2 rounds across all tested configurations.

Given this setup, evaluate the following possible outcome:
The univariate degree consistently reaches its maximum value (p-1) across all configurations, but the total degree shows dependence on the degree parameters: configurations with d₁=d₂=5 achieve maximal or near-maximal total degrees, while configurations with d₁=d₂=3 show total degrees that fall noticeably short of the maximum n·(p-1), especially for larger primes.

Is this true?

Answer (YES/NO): NO